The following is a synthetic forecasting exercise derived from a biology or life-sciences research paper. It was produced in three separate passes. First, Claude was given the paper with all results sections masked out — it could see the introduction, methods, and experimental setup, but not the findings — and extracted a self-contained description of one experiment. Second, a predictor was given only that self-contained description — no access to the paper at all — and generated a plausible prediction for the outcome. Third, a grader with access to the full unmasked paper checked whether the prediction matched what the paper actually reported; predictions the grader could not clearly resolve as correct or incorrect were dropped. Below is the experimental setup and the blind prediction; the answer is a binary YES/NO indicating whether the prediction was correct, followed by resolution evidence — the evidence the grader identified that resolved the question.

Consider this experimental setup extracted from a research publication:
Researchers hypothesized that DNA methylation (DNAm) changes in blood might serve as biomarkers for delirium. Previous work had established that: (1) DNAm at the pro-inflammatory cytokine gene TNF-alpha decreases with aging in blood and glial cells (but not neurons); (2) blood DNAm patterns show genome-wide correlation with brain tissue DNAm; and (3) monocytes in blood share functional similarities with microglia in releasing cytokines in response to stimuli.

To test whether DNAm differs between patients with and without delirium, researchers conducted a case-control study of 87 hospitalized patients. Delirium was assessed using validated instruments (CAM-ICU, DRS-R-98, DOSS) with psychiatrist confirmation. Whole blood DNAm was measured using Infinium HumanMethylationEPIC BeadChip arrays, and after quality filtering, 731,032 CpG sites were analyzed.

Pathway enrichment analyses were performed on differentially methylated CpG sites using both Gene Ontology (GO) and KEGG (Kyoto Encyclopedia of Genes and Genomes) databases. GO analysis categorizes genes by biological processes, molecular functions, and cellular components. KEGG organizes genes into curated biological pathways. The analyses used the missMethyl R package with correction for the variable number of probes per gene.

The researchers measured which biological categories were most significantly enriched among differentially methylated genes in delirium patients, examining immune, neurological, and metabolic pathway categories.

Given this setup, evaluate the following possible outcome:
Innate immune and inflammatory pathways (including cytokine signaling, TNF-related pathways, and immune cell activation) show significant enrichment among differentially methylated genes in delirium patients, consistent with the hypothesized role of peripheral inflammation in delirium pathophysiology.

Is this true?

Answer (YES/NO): YES